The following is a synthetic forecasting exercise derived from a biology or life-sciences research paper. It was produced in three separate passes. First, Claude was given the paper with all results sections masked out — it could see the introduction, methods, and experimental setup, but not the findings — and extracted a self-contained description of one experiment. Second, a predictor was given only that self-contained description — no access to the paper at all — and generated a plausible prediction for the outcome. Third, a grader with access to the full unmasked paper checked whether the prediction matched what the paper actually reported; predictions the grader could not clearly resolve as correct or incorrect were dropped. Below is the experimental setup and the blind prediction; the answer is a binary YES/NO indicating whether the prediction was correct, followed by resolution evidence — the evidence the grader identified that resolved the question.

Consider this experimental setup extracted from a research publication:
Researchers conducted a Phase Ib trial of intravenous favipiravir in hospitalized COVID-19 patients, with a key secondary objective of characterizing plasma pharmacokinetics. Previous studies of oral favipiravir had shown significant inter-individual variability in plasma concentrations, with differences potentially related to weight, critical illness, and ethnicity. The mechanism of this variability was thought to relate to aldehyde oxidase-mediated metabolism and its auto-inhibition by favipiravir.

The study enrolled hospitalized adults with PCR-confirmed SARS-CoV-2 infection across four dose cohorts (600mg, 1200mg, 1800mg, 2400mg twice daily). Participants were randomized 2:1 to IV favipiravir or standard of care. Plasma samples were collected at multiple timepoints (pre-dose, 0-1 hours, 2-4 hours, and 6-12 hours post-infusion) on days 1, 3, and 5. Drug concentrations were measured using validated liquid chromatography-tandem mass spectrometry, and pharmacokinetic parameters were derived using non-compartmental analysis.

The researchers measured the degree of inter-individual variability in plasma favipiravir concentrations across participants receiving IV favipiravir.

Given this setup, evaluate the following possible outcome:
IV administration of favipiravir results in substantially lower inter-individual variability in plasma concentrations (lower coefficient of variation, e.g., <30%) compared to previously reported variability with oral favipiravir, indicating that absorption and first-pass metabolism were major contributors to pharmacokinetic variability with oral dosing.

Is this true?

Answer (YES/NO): NO